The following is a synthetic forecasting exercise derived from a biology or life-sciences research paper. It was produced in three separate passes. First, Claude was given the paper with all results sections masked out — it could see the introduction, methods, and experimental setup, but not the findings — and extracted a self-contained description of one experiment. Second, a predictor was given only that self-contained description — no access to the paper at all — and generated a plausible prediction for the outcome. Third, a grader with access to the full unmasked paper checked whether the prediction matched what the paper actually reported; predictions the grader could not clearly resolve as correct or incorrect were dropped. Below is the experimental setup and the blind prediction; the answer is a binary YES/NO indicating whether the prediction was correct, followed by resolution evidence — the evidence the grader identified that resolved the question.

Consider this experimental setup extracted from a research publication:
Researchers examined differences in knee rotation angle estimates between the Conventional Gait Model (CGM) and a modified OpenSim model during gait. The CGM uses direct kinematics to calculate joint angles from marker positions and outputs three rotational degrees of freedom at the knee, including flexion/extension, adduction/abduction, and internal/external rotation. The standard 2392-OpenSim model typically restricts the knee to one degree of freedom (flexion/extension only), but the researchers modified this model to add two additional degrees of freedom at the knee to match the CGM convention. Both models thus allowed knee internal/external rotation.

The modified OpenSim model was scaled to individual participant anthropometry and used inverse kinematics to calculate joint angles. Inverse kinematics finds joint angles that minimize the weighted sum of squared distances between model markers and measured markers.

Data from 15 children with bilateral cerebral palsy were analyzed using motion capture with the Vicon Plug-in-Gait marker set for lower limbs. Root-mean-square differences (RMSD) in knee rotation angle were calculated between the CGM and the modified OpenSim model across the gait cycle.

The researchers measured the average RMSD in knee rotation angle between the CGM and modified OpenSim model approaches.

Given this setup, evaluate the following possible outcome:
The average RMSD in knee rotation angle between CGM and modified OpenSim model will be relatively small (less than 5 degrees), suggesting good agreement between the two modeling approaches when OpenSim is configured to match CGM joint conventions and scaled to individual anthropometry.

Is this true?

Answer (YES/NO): NO